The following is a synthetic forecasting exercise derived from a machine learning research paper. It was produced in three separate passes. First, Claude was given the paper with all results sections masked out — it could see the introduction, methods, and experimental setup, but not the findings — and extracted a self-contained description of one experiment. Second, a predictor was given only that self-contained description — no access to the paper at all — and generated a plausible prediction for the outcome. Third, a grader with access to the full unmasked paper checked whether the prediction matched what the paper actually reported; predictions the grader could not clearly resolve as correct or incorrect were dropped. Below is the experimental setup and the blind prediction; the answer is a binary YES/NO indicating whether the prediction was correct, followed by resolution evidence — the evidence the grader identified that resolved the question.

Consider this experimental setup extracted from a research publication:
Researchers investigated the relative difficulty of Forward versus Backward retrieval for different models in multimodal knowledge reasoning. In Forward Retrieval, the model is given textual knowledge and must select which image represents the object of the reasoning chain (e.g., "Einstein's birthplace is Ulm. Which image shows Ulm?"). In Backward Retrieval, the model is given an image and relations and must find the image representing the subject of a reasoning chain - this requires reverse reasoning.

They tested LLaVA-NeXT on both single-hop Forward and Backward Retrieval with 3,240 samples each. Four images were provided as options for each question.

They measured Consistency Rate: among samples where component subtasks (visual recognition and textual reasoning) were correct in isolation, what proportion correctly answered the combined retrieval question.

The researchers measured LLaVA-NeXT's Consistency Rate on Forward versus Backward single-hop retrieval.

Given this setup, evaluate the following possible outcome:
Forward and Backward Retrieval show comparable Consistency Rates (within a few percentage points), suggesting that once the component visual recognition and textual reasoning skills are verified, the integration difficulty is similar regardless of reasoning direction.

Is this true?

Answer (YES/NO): NO